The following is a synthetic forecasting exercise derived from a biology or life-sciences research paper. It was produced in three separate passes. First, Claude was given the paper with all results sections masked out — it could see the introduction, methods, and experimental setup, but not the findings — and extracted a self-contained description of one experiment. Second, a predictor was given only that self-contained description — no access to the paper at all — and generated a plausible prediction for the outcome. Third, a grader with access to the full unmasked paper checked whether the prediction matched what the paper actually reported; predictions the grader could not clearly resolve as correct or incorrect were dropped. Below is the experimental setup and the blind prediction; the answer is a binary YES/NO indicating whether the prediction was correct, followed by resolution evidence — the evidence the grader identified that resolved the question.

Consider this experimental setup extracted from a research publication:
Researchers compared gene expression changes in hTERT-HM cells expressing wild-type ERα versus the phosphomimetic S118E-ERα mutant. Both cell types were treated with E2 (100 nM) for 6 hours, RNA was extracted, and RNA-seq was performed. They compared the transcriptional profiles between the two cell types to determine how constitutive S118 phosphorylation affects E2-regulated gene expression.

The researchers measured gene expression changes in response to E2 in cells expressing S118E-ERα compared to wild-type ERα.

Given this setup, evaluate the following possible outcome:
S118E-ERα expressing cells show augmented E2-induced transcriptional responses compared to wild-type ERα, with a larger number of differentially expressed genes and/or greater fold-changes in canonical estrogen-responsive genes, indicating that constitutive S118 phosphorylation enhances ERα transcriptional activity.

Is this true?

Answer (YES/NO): NO